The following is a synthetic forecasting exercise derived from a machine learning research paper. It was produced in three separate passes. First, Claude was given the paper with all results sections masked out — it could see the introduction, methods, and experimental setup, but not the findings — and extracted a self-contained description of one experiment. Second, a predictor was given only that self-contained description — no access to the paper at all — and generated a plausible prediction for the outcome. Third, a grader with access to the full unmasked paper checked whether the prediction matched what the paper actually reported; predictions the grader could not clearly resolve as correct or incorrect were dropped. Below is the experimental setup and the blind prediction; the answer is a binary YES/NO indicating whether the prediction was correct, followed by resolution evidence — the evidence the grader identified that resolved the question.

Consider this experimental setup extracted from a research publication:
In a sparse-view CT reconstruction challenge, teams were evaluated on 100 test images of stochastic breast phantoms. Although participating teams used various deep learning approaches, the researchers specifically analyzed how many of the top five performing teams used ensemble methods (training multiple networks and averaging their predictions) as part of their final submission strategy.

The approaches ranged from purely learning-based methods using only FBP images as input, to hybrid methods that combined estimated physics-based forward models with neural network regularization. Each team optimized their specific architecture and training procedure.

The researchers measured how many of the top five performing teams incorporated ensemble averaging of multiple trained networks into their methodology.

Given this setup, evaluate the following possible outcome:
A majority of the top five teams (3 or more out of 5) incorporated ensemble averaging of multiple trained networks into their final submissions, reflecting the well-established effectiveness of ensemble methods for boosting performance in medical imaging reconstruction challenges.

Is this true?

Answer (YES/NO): YES